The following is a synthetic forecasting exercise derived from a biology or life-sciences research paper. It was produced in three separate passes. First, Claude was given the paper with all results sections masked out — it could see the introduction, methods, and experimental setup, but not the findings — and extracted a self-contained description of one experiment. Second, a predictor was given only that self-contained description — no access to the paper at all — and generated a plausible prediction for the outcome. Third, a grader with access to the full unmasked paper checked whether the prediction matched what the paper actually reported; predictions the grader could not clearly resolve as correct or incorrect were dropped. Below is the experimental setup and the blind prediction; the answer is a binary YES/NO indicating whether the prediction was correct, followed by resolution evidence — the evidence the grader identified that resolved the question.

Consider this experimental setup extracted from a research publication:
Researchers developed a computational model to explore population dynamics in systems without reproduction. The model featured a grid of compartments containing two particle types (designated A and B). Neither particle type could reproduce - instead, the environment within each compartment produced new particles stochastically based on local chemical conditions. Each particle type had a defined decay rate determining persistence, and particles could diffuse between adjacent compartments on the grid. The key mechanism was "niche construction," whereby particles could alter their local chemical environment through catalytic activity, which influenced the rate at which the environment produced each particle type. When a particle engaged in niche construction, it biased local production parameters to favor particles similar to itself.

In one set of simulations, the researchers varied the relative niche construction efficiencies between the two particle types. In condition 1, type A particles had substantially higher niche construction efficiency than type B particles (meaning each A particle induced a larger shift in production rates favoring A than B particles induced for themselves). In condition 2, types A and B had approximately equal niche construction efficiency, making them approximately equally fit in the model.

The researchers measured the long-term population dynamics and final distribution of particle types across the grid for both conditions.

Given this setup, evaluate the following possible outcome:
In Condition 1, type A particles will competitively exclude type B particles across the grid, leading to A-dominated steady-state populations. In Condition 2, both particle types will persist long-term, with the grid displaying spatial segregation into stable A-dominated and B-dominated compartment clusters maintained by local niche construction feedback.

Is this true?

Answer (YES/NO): NO